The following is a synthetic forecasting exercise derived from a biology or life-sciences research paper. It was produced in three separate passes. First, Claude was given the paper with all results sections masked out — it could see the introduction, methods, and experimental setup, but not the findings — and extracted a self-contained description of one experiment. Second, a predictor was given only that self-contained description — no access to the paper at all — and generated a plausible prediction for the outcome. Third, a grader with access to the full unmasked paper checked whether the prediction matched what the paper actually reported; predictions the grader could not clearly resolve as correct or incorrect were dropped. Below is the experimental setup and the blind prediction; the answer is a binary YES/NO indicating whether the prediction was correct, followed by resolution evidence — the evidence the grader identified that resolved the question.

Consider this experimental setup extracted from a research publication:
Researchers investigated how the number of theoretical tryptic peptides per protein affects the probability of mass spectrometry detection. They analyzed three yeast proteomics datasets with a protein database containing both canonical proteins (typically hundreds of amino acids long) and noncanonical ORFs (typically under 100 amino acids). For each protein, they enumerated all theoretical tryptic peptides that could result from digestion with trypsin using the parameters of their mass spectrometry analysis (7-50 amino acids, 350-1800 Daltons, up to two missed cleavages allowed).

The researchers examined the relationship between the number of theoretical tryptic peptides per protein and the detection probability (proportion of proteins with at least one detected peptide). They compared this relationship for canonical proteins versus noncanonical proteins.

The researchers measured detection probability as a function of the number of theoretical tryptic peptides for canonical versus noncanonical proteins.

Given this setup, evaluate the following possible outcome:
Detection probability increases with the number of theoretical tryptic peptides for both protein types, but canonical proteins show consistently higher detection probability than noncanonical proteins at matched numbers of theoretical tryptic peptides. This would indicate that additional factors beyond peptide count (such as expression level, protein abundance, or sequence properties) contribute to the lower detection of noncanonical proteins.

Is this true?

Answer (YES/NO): YES